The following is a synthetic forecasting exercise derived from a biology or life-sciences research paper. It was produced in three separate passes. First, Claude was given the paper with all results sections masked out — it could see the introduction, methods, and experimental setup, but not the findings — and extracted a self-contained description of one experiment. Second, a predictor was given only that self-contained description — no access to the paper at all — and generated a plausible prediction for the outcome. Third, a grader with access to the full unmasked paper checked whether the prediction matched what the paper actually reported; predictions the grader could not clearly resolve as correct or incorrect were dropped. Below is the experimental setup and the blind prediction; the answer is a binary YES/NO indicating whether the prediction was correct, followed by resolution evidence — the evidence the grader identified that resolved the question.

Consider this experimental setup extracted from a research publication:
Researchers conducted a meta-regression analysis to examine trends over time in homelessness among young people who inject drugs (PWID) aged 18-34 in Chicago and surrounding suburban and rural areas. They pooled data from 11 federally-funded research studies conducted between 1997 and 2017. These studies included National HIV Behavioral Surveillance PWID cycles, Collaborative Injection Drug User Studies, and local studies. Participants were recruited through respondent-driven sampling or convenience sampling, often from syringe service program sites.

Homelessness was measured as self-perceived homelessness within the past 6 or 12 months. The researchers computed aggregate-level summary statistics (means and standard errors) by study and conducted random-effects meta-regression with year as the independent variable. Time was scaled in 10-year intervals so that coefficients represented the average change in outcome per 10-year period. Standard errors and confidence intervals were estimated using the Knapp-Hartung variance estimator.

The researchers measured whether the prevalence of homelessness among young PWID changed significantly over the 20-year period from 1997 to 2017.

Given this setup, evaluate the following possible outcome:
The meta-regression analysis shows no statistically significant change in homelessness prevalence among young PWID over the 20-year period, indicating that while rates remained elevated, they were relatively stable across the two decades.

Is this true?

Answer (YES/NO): NO